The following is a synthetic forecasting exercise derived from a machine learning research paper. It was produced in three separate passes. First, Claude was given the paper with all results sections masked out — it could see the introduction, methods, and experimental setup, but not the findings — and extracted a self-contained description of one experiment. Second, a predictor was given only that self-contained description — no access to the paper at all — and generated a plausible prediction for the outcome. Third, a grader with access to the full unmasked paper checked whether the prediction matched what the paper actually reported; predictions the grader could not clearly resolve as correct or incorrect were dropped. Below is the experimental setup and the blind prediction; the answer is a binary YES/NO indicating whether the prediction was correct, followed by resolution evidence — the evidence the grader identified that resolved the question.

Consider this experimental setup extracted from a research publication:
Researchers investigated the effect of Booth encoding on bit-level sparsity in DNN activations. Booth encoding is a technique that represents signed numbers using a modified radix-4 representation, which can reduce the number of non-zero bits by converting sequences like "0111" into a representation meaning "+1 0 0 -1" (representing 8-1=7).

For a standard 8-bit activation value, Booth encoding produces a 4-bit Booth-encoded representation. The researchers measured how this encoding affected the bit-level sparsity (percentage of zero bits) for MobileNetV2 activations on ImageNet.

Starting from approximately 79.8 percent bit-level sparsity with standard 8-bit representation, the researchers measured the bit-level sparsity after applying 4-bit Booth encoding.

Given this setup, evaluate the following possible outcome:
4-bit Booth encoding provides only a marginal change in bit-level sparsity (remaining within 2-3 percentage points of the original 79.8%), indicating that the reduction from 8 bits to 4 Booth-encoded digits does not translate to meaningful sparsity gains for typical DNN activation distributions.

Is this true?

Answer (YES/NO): NO